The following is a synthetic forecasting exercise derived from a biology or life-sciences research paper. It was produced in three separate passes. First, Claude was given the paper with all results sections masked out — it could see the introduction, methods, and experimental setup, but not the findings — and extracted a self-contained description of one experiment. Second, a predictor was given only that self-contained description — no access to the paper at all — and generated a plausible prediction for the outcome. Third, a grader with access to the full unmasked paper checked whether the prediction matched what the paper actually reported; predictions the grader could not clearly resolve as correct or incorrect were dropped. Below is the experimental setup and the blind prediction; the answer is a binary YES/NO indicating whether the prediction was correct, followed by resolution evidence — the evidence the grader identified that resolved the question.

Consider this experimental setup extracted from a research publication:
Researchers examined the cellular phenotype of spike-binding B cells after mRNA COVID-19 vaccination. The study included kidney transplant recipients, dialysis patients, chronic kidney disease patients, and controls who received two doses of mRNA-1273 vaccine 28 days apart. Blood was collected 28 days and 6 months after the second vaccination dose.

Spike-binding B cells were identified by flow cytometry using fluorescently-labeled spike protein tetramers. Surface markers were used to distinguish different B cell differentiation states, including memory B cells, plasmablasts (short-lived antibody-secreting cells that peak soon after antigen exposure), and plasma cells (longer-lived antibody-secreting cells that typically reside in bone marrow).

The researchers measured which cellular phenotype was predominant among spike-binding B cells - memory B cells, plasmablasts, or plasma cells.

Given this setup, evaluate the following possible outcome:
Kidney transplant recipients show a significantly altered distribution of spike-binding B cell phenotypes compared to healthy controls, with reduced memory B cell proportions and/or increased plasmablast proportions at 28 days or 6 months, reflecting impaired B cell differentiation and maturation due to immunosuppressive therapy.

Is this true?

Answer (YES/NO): NO